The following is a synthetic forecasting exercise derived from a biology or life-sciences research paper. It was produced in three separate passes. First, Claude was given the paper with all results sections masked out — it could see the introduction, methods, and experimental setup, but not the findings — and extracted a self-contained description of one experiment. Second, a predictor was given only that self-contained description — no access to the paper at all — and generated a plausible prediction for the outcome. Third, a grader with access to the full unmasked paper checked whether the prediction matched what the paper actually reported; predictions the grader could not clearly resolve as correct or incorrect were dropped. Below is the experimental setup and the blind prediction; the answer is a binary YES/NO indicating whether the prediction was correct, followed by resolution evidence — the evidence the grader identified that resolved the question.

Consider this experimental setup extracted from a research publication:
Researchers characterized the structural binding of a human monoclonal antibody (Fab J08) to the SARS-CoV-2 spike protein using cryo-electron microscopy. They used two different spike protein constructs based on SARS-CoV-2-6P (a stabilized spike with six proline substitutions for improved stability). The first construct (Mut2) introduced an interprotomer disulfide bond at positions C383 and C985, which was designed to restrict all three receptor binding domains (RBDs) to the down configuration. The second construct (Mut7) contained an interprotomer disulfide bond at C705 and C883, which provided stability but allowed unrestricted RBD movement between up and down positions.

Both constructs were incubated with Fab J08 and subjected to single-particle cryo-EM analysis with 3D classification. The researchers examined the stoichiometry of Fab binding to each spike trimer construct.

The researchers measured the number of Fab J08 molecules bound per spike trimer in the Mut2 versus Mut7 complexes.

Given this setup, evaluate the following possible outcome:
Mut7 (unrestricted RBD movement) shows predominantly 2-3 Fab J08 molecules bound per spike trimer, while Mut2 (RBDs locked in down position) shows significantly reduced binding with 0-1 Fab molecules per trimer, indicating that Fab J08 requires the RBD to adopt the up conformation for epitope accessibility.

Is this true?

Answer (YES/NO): NO